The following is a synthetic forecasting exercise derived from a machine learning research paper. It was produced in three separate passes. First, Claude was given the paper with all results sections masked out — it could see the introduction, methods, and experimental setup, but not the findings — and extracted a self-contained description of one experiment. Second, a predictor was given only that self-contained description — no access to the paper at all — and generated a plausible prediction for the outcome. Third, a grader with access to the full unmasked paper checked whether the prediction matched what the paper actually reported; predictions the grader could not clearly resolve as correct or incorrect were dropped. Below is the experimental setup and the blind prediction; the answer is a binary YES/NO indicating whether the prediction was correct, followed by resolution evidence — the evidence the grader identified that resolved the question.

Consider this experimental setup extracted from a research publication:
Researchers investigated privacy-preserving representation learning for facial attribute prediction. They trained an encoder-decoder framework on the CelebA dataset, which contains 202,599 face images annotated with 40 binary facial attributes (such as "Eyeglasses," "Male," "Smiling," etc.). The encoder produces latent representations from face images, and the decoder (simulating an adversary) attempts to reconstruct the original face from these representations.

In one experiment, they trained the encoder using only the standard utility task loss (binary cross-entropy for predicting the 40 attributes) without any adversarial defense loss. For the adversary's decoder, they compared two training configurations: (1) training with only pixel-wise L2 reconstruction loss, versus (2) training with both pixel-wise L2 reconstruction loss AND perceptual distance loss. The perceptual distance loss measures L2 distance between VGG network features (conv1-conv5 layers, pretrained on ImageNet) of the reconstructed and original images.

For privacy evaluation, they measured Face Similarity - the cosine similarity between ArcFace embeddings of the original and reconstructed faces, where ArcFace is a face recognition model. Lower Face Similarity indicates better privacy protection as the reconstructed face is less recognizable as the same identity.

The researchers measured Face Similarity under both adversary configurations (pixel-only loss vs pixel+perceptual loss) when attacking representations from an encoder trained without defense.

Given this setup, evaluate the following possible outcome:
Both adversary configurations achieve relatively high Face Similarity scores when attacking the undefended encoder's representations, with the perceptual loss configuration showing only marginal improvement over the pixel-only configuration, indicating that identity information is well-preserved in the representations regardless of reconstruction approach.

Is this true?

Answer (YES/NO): YES